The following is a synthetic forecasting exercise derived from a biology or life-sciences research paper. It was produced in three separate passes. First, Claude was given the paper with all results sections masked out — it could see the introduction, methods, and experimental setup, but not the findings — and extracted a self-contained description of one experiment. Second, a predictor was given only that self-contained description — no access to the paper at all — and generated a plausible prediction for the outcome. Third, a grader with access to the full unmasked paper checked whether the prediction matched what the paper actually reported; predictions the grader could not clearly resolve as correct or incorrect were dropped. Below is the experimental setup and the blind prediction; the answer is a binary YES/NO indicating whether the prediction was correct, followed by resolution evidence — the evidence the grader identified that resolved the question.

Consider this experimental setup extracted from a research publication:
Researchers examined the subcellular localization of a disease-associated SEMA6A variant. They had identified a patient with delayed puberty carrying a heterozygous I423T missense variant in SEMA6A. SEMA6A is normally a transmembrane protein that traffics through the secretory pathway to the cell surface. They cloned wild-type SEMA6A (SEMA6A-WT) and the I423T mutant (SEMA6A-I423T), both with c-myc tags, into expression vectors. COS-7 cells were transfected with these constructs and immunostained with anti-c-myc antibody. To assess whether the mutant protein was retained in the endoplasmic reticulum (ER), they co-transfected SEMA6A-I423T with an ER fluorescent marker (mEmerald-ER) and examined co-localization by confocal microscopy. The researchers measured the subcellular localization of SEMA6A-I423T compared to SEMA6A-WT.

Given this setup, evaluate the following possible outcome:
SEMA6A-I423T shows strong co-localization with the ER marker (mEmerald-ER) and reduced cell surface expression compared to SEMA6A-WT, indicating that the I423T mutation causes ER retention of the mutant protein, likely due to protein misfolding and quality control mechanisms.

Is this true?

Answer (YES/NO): YES